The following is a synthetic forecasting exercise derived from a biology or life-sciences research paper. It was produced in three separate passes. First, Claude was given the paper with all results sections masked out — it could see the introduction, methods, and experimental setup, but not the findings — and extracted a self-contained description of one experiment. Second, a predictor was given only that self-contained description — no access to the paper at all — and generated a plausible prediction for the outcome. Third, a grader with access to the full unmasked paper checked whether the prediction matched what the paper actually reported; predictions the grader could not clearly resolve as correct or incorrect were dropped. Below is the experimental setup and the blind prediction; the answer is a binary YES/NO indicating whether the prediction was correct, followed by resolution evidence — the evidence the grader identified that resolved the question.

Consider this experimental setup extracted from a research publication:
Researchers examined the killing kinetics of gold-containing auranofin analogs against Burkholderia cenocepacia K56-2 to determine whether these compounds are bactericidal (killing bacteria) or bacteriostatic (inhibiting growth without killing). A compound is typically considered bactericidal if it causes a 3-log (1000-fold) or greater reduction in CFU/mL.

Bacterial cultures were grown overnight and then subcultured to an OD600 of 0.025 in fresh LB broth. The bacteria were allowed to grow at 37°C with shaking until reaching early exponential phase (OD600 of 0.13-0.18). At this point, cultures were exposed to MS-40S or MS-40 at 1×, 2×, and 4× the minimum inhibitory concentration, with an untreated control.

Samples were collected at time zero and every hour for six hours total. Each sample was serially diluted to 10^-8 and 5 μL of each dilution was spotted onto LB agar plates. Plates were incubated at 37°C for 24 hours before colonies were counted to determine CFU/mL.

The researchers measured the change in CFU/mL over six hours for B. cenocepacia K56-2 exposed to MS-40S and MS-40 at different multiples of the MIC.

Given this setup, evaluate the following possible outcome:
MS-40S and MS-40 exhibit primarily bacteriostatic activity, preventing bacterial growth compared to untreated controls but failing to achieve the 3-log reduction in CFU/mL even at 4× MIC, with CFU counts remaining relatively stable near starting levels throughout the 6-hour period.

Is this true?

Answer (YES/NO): NO